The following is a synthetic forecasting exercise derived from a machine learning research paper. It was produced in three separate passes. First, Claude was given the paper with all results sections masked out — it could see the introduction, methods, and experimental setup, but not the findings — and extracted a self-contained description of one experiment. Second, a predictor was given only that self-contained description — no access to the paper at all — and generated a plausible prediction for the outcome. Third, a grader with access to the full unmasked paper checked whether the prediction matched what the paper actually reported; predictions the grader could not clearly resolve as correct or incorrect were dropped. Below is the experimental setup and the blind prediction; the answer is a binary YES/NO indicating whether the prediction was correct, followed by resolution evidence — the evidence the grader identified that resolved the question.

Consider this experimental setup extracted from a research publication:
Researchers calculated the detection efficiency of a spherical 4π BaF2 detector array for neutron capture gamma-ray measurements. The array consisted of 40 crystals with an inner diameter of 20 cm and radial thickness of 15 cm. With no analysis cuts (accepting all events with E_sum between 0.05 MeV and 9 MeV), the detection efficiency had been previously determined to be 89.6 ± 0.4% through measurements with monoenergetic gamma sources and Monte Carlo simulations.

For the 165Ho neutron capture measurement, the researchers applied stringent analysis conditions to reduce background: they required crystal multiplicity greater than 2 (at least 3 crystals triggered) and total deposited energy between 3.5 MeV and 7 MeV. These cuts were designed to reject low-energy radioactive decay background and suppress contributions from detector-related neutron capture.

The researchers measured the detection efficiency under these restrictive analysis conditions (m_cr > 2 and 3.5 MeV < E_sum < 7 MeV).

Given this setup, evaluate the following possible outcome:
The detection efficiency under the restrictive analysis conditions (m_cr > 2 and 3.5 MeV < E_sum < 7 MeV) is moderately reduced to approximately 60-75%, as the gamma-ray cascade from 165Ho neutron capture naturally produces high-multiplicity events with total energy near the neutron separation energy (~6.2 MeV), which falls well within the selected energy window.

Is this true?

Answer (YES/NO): NO